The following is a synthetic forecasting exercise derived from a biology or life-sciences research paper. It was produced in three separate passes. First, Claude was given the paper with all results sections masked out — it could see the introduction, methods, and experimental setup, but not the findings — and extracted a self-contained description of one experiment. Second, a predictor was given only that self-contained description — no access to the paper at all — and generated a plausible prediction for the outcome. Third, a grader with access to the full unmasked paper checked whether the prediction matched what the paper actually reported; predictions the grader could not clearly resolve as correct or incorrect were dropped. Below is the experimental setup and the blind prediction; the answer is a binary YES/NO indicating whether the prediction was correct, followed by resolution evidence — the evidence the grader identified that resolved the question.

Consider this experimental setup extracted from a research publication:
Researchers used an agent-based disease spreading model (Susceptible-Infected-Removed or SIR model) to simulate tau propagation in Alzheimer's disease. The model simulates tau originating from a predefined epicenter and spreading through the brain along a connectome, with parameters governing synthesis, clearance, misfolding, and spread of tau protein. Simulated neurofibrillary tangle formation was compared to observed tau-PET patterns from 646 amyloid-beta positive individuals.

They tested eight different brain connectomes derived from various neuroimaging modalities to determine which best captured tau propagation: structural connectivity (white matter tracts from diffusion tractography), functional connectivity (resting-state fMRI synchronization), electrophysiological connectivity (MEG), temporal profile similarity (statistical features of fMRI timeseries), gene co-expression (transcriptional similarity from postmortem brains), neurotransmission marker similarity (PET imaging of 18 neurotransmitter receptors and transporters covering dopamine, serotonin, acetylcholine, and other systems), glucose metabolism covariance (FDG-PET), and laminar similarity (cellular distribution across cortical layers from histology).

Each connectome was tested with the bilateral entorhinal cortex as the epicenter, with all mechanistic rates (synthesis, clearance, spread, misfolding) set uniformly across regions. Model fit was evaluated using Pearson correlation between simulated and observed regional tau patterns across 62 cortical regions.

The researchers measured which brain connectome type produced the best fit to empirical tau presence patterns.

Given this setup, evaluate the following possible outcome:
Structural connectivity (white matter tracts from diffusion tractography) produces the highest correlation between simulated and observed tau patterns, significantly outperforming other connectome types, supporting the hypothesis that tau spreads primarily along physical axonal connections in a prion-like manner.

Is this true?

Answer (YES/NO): NO